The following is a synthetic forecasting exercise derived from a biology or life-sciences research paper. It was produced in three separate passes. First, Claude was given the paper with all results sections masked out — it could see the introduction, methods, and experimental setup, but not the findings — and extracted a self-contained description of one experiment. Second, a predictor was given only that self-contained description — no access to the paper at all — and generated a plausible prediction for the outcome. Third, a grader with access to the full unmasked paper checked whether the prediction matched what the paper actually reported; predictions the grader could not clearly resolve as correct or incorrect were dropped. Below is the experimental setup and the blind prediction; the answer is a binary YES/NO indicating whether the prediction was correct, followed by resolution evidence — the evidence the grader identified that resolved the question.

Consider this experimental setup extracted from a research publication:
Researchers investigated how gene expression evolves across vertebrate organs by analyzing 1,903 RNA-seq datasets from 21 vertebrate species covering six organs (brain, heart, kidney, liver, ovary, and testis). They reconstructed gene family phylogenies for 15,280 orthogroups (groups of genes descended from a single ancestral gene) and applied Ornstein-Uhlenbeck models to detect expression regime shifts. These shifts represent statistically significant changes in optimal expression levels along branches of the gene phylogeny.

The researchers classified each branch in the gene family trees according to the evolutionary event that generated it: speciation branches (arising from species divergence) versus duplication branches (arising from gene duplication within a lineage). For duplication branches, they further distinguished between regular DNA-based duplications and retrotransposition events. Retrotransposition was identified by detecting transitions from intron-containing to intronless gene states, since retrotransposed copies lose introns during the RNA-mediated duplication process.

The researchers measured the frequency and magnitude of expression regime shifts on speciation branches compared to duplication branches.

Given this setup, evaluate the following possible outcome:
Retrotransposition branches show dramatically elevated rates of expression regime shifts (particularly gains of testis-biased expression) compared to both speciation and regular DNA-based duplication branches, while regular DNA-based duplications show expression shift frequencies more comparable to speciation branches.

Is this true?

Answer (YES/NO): NO